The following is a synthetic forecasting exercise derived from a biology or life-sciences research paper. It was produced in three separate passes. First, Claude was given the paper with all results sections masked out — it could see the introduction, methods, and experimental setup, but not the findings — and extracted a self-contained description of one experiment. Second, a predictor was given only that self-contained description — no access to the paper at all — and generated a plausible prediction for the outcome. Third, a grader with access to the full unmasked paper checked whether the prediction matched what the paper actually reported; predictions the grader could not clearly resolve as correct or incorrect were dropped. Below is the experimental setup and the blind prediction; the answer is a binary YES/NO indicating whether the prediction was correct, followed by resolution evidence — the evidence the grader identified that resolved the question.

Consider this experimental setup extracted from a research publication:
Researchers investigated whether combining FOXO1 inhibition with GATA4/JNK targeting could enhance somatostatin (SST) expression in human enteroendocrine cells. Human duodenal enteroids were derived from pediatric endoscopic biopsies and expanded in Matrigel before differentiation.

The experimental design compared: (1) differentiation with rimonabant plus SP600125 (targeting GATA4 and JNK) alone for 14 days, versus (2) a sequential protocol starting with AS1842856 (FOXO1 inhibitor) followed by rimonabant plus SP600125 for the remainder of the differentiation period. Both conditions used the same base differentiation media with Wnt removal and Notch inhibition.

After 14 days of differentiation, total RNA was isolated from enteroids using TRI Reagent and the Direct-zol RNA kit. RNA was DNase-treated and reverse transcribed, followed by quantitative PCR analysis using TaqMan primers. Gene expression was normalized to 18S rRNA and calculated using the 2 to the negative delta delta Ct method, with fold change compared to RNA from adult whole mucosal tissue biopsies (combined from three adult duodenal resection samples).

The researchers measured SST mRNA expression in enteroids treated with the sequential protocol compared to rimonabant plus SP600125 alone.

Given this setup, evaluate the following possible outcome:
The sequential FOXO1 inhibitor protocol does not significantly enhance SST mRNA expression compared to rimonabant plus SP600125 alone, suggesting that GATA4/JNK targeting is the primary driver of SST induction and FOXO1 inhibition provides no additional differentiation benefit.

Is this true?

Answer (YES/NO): NO